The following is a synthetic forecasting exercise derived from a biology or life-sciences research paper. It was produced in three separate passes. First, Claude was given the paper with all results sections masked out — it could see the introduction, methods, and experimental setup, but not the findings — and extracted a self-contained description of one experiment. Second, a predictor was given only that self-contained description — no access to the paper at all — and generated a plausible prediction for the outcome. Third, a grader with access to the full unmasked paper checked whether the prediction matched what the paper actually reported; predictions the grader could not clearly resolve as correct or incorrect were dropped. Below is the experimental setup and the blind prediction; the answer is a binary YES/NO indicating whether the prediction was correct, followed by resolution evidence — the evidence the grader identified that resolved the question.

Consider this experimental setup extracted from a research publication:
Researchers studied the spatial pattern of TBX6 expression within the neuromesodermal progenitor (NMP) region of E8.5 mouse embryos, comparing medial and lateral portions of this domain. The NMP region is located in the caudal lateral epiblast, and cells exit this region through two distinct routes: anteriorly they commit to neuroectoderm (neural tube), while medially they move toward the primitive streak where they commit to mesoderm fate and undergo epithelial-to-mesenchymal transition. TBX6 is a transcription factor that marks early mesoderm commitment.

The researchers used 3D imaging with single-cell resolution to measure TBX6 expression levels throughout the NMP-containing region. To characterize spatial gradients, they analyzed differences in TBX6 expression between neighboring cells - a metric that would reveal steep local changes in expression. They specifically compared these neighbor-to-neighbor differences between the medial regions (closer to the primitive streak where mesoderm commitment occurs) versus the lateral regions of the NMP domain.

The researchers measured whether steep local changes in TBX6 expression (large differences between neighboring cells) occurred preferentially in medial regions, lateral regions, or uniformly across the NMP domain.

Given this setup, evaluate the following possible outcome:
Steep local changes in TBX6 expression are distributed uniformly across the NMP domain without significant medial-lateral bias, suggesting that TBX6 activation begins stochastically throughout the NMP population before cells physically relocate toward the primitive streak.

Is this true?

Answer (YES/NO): NO